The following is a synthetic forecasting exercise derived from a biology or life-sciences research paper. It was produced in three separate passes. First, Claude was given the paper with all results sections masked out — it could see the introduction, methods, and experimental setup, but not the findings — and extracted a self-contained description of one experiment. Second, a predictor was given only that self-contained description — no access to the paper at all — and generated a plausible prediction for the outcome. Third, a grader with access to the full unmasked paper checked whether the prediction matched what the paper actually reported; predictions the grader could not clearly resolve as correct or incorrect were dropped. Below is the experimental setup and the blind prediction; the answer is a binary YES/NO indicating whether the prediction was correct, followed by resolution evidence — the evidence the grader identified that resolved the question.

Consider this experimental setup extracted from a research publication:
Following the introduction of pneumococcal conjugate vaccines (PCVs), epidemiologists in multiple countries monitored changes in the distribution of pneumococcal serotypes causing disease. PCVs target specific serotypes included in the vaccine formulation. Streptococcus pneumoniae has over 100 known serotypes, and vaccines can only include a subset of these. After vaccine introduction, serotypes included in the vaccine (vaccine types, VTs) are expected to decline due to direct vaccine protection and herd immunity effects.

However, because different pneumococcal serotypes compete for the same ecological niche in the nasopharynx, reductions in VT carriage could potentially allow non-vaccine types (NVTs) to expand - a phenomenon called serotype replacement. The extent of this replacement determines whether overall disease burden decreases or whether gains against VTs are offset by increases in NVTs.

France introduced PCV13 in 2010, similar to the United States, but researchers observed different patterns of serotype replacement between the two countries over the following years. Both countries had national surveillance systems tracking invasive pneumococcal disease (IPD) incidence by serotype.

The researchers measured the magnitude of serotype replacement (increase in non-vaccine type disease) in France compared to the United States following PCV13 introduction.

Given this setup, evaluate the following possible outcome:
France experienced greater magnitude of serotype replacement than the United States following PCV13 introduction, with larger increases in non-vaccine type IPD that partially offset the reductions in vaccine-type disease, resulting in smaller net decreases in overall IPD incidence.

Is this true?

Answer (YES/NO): NO